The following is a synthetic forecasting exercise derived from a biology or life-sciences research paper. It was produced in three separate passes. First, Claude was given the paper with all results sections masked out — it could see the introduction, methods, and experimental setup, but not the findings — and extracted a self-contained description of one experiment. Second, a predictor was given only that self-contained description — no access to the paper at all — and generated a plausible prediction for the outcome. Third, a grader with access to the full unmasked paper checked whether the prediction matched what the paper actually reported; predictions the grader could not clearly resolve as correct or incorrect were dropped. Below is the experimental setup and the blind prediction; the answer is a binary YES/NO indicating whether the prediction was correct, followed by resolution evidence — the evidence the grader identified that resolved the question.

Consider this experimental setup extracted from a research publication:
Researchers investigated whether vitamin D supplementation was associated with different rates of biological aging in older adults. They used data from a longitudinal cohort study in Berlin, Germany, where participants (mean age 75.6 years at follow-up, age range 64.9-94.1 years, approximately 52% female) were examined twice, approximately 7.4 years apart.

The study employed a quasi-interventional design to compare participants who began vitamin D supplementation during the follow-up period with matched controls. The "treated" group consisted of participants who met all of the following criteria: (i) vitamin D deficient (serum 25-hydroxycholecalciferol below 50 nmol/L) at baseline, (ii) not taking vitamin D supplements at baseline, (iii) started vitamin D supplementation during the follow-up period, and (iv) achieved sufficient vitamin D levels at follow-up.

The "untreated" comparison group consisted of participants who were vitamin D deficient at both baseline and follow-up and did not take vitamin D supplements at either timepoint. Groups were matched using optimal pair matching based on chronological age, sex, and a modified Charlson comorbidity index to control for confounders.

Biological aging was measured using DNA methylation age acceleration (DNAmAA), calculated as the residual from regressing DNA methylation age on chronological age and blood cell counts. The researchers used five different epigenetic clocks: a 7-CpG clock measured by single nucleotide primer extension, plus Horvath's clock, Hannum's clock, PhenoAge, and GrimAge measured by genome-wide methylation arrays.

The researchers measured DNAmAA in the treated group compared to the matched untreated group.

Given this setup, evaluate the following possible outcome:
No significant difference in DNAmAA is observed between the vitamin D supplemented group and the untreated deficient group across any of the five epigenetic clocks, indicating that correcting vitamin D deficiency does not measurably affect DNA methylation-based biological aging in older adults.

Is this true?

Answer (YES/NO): NO